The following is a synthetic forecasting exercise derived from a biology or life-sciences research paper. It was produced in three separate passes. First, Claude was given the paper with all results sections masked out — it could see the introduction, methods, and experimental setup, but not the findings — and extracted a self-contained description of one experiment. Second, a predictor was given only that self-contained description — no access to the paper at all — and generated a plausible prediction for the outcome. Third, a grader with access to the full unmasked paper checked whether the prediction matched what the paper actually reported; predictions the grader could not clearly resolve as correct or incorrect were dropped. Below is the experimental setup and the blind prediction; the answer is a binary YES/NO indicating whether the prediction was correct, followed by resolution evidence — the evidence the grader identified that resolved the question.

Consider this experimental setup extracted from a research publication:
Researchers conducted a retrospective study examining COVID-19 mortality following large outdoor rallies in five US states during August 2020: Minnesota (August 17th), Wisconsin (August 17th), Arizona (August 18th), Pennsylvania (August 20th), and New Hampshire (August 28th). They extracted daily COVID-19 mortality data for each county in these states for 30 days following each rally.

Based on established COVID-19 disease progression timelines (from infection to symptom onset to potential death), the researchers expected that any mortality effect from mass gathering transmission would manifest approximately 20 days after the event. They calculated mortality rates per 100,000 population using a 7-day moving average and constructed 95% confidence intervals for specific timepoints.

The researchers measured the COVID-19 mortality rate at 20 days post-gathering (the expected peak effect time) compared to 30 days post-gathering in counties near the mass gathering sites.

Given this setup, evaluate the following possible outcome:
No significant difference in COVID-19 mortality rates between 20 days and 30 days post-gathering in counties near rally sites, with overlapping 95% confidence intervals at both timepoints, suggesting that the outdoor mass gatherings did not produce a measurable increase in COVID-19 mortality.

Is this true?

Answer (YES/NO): NO